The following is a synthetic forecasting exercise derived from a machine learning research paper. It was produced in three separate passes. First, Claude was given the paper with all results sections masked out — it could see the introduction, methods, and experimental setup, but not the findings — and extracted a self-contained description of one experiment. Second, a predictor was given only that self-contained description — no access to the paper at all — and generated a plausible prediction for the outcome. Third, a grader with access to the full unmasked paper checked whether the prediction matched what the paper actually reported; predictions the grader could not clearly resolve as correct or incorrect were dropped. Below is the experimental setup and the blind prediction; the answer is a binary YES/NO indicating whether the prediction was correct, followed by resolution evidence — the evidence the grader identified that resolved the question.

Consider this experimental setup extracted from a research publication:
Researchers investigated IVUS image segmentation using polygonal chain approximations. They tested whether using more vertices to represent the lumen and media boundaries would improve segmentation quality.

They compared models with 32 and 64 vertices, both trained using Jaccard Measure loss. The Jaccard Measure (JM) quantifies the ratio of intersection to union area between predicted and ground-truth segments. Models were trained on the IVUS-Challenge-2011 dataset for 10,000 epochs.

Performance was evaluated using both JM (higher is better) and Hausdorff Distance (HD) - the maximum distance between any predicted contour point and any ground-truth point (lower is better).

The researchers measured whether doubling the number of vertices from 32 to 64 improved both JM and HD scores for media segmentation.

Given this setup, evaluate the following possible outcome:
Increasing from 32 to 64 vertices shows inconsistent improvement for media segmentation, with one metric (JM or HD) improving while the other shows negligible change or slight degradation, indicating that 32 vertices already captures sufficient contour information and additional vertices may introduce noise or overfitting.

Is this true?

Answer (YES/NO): NO